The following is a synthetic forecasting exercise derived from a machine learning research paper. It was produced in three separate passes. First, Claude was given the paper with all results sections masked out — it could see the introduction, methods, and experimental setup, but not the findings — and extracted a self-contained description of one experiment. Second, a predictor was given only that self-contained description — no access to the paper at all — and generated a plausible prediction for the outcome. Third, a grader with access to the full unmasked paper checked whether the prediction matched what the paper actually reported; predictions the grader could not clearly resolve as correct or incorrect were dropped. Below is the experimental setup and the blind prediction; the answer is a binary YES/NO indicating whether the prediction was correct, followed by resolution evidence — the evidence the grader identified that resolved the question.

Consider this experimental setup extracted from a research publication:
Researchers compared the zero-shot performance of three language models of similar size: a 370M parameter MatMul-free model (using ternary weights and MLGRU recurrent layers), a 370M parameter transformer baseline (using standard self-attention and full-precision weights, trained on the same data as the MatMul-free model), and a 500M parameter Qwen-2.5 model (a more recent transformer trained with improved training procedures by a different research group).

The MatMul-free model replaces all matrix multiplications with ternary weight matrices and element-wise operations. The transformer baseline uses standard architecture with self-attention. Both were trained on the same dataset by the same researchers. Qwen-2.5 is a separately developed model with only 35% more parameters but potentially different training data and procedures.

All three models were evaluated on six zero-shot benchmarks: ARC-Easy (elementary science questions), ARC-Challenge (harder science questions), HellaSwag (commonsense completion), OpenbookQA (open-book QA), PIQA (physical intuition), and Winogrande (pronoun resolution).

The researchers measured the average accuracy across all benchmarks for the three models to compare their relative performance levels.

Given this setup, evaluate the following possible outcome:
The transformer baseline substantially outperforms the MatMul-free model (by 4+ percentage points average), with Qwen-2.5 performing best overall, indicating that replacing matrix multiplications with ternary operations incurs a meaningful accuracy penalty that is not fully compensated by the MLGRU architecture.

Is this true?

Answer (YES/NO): NO